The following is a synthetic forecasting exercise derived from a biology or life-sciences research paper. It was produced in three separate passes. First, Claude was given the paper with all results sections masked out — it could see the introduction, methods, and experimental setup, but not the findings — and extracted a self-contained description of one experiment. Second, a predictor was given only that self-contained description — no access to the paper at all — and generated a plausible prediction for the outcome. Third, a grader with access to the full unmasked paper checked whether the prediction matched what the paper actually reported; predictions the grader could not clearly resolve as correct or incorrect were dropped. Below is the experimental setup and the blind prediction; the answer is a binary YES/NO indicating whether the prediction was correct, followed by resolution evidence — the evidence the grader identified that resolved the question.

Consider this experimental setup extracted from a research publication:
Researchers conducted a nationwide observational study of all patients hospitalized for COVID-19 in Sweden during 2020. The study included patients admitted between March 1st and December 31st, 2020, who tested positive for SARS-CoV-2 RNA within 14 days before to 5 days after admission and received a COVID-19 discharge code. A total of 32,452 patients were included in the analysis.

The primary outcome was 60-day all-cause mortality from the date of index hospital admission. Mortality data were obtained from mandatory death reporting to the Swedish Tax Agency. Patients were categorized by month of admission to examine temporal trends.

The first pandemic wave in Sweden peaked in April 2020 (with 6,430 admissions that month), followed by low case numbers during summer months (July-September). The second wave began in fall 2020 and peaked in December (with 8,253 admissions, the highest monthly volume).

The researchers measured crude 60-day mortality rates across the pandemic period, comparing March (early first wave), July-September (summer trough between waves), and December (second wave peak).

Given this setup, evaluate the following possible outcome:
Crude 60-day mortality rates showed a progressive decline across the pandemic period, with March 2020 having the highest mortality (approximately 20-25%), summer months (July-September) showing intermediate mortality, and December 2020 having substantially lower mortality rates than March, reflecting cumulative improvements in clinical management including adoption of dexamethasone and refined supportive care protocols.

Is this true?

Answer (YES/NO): NO